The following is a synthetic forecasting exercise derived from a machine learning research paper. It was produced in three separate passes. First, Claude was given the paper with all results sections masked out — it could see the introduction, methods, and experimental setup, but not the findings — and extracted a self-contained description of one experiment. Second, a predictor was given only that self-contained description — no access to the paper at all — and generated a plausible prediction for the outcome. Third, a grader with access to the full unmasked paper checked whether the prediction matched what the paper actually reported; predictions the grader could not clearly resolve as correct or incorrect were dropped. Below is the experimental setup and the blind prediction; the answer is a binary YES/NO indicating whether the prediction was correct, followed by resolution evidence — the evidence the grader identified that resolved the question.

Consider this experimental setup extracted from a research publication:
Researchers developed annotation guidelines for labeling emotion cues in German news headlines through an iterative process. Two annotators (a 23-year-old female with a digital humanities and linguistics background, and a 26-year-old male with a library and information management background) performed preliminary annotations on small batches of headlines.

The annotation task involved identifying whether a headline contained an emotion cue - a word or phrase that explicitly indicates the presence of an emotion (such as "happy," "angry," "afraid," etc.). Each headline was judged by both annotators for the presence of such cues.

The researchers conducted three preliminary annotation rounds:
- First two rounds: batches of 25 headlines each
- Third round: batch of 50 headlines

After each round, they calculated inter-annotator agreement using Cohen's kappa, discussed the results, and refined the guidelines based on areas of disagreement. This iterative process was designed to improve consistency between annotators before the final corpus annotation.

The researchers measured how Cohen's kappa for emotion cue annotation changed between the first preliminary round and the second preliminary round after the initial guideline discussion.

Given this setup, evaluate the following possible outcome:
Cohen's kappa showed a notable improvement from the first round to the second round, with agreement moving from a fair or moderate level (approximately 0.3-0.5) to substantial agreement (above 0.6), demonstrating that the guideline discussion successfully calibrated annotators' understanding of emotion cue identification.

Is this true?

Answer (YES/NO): NO